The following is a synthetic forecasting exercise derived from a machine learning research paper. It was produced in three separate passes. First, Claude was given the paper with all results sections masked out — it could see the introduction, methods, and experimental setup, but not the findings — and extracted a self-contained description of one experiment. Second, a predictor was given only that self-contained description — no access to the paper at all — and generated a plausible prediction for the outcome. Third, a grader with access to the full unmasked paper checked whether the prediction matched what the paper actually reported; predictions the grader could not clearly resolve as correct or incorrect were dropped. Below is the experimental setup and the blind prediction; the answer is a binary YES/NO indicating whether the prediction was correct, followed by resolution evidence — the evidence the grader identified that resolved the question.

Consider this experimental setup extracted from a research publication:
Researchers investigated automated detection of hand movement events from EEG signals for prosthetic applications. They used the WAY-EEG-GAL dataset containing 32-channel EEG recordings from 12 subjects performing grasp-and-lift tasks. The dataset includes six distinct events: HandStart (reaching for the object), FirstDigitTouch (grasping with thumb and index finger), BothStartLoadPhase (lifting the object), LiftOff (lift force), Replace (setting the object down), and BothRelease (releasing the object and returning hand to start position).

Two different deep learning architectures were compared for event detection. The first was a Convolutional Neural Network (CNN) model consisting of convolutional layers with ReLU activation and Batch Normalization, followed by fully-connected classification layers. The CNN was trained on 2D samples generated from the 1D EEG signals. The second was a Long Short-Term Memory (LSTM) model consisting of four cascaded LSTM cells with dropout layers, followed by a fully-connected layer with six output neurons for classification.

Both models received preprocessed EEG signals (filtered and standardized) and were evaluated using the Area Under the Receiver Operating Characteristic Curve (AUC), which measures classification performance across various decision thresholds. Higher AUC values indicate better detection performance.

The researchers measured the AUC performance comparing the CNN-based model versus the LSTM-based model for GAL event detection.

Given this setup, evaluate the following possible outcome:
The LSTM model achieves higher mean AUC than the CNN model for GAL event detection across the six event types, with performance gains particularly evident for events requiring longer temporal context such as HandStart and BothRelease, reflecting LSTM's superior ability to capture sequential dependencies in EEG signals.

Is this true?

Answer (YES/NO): NO